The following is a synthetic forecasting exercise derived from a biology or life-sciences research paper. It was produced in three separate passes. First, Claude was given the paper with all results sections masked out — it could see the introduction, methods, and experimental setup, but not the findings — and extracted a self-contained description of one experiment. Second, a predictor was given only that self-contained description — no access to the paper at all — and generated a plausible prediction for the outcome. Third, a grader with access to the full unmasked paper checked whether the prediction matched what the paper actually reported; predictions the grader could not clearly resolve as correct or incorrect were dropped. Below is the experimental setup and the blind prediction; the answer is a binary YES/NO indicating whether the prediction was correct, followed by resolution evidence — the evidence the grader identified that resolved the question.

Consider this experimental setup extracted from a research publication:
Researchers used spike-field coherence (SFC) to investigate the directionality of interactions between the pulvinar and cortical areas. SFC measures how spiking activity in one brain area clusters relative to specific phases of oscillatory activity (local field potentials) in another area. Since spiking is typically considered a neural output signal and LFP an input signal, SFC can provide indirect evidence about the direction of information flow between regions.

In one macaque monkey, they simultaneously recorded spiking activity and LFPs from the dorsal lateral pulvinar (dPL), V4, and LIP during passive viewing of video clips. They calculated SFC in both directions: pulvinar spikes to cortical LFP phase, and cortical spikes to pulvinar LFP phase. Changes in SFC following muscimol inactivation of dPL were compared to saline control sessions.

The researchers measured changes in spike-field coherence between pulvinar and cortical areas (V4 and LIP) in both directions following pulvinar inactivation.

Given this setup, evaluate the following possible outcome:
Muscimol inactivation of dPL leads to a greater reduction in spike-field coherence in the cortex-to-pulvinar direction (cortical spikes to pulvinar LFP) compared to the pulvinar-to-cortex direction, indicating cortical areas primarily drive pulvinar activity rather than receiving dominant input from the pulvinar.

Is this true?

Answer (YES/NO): NO